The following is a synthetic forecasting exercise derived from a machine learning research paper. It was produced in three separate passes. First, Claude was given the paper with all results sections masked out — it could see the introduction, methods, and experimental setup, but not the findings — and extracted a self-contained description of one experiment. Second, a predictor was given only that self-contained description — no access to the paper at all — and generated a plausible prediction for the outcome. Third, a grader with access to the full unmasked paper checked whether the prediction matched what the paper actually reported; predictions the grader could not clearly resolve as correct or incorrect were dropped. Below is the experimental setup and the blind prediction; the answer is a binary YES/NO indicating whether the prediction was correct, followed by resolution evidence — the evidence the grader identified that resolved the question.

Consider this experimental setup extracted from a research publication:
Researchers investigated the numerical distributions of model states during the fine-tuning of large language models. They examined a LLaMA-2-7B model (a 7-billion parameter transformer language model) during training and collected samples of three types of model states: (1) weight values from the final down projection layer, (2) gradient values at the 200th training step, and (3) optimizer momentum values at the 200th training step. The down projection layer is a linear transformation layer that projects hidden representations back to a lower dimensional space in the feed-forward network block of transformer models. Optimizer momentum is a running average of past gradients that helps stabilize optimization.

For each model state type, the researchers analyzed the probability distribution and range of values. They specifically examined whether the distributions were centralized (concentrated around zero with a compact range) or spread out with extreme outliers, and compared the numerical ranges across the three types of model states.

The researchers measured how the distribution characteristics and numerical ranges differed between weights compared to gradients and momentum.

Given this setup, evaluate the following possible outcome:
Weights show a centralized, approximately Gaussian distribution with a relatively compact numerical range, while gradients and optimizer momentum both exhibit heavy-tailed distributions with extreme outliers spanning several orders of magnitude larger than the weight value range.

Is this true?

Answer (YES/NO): NO